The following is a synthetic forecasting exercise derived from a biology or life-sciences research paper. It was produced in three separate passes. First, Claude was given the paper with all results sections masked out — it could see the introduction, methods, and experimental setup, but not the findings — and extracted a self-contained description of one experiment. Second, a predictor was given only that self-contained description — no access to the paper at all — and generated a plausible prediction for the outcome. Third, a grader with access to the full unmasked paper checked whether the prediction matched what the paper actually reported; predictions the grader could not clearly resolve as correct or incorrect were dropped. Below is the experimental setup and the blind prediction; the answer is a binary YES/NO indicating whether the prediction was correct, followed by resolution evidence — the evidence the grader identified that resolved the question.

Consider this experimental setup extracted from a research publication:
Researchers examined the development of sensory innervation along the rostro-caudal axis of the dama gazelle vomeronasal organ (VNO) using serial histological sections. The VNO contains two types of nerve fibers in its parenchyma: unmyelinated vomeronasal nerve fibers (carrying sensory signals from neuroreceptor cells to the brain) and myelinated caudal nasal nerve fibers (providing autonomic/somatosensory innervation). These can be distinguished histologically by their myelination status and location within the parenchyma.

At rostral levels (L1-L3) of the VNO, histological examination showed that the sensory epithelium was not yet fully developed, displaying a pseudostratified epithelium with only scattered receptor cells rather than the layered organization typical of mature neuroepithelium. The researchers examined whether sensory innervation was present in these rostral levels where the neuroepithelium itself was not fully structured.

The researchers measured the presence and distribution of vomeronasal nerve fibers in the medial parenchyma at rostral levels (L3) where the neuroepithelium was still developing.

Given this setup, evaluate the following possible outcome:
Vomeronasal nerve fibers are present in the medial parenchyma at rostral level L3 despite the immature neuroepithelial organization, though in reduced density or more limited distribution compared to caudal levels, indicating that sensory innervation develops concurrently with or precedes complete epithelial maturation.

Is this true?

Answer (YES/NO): NO